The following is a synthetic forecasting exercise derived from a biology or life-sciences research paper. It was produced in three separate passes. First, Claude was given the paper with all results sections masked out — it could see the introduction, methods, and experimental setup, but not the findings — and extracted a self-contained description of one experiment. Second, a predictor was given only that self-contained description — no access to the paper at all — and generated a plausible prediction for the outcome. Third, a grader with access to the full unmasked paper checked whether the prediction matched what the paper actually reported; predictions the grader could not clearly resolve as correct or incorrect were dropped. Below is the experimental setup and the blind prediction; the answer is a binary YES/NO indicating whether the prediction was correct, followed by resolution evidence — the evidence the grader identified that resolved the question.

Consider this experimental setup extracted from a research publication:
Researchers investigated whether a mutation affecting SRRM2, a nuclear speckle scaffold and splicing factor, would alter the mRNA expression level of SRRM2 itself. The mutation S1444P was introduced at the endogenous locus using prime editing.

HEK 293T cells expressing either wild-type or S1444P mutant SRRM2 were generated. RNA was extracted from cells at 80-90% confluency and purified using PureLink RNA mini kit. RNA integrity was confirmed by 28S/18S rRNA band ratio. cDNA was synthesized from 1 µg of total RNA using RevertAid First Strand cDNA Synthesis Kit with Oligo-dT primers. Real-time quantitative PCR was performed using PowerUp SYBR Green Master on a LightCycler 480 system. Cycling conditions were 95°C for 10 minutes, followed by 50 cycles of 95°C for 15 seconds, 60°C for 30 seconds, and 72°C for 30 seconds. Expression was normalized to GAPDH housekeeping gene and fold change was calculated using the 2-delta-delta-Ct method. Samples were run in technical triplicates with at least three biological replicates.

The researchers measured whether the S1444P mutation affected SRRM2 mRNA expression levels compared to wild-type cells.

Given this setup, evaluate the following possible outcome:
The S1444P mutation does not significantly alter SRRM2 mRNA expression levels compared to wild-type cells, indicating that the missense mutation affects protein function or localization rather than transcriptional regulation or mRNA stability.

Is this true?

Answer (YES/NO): YES